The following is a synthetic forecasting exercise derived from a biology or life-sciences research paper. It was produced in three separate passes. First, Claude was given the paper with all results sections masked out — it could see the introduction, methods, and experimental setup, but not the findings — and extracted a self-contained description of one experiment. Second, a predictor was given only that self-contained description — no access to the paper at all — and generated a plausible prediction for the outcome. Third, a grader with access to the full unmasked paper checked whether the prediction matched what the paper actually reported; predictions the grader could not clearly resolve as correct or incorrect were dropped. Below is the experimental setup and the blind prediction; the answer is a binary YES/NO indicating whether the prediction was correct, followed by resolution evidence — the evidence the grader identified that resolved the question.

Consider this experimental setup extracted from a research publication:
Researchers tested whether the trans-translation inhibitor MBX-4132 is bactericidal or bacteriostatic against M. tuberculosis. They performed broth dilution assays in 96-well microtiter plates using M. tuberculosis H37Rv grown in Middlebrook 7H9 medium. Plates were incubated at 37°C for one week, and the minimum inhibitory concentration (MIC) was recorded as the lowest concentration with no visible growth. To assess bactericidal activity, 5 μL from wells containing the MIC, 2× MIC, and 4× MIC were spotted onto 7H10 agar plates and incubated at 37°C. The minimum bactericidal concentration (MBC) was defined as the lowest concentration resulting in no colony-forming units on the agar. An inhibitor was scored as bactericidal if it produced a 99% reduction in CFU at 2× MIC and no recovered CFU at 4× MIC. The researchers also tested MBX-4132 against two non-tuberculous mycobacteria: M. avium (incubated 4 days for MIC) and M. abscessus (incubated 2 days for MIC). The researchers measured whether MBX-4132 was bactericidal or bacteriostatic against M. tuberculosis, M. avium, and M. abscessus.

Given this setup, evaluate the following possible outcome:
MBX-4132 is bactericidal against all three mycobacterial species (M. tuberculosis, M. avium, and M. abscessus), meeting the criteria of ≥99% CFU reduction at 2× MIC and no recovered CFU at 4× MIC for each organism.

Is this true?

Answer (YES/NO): YES